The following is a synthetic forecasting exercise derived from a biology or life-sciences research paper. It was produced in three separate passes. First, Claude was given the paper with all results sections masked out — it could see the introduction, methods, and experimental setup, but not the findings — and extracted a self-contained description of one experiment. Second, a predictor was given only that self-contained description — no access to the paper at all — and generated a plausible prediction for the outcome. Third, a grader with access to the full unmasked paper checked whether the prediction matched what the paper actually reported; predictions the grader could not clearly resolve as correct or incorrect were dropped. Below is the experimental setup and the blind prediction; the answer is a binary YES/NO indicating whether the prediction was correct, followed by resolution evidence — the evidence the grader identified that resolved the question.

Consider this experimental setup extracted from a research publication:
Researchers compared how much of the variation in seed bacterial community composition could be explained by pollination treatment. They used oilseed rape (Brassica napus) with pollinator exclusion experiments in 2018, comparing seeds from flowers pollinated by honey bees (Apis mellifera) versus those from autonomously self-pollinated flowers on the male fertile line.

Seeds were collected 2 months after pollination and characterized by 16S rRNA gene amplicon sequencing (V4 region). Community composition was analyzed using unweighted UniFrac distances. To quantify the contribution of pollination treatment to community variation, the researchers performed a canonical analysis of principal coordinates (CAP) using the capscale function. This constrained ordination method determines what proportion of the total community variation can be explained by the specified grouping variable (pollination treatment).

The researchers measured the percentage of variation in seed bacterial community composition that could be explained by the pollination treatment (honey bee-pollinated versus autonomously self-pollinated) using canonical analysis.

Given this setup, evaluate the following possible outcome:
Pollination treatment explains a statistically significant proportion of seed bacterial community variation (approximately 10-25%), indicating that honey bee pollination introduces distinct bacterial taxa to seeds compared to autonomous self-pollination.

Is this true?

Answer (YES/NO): YES